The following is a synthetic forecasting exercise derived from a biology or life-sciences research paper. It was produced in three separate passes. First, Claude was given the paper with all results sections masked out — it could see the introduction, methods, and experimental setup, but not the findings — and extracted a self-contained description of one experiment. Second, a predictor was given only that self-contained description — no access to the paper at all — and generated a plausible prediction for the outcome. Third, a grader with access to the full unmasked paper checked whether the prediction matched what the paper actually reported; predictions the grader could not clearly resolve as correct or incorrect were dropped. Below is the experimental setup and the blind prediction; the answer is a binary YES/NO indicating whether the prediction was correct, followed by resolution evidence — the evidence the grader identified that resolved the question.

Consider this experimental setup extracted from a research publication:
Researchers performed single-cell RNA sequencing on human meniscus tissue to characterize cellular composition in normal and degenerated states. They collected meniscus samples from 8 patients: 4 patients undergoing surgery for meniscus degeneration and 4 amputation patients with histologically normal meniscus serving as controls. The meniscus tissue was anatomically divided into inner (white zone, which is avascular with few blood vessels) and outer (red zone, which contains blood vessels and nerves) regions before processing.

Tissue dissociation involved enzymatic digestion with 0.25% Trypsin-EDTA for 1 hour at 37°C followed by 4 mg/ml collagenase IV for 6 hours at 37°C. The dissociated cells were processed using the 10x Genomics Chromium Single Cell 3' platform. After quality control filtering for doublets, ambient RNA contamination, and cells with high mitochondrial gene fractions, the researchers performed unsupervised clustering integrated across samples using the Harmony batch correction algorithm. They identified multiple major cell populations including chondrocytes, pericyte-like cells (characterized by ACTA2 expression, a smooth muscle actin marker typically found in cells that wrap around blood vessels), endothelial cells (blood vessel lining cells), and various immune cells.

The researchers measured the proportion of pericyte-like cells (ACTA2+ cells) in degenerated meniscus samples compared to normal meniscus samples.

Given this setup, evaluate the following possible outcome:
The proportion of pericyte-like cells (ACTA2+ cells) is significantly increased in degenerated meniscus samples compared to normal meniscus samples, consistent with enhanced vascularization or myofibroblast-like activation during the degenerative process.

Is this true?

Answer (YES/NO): NO